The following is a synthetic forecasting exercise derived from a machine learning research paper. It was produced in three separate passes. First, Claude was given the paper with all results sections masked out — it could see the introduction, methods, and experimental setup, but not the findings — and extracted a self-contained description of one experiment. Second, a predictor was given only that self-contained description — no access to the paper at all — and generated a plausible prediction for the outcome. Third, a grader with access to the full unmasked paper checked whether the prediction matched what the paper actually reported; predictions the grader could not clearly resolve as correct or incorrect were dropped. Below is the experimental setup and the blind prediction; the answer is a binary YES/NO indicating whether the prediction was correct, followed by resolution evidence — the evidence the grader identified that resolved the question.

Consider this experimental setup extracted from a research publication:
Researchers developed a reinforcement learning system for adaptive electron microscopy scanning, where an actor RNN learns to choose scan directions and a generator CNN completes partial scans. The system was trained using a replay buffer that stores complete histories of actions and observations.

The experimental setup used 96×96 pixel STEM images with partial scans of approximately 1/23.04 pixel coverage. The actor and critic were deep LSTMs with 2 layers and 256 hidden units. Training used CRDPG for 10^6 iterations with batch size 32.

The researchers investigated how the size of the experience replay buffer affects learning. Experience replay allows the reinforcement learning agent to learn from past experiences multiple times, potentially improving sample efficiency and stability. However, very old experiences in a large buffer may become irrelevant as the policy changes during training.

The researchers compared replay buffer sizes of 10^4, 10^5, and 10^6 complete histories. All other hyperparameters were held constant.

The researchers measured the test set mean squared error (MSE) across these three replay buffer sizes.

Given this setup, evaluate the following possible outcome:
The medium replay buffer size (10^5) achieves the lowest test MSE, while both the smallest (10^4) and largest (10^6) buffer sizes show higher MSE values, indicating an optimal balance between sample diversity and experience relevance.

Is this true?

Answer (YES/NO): NO